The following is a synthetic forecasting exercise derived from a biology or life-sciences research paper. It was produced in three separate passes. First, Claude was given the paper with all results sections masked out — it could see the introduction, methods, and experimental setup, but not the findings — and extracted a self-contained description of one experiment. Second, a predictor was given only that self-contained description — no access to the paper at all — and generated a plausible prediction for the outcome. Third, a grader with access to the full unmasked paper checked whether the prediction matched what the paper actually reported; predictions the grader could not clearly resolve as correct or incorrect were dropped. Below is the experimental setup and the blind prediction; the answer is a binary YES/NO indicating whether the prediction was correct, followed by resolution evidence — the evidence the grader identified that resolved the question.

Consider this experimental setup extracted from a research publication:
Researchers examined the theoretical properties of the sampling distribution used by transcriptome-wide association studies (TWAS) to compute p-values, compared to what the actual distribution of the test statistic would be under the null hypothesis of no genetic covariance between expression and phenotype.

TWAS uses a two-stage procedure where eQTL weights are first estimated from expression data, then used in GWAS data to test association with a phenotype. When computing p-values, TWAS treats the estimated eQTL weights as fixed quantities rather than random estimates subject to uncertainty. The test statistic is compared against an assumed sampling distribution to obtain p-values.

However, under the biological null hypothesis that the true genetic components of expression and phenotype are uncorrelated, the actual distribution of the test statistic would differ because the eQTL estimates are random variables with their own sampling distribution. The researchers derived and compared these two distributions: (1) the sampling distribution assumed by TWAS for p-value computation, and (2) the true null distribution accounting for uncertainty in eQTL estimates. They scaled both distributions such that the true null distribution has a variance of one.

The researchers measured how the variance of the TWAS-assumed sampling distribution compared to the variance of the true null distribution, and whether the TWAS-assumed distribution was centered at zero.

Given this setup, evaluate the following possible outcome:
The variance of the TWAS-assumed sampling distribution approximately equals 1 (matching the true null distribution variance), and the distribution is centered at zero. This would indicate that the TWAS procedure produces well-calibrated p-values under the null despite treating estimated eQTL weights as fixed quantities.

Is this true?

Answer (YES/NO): NO